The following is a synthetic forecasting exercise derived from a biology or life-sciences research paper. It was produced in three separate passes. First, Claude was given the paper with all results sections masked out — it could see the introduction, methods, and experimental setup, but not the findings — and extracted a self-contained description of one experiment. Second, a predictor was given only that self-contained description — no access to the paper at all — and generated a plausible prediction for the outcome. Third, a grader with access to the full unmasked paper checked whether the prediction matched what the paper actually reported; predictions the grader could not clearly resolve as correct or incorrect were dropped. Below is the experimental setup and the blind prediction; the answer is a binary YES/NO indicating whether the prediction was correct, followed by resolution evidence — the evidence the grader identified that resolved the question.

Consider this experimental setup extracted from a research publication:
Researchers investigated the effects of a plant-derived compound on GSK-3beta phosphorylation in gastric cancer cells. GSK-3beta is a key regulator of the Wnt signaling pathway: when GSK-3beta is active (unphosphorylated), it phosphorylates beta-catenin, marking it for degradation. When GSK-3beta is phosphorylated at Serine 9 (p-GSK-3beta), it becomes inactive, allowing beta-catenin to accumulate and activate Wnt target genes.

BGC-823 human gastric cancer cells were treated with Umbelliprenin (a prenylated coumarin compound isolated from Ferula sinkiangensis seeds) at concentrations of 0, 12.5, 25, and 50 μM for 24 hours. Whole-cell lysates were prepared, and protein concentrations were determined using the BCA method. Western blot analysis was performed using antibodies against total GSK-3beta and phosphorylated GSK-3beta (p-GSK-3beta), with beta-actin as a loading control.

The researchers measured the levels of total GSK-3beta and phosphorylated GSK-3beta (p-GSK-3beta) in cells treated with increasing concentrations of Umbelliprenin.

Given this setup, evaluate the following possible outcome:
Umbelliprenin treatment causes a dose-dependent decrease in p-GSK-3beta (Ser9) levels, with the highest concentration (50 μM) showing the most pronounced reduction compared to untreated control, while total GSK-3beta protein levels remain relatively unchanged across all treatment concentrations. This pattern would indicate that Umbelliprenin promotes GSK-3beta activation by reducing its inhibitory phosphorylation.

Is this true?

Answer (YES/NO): NO